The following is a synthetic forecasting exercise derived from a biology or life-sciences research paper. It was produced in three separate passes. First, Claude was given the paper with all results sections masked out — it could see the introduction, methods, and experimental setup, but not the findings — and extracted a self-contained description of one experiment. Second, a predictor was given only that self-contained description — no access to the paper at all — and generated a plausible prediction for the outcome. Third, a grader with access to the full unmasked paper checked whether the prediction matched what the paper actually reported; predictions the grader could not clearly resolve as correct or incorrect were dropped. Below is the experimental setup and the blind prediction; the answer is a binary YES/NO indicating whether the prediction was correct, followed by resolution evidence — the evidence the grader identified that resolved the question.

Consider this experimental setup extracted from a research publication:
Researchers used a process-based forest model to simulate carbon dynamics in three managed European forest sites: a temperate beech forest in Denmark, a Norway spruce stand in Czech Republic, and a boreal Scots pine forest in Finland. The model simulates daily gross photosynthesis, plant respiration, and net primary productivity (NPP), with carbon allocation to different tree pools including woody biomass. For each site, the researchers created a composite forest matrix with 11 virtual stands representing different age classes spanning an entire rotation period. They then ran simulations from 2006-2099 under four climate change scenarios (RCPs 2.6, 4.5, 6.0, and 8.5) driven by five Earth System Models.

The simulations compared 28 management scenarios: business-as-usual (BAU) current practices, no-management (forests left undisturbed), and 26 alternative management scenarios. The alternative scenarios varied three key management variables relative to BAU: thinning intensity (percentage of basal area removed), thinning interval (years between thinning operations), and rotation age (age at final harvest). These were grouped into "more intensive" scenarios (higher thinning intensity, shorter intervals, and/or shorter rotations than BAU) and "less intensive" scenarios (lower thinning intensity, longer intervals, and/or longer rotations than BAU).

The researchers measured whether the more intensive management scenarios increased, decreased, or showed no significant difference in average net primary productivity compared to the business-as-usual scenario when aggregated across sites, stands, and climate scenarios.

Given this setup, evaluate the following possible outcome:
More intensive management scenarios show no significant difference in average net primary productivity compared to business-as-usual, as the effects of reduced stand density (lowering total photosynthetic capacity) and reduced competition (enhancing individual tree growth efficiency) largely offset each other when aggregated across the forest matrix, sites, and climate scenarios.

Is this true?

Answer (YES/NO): NO